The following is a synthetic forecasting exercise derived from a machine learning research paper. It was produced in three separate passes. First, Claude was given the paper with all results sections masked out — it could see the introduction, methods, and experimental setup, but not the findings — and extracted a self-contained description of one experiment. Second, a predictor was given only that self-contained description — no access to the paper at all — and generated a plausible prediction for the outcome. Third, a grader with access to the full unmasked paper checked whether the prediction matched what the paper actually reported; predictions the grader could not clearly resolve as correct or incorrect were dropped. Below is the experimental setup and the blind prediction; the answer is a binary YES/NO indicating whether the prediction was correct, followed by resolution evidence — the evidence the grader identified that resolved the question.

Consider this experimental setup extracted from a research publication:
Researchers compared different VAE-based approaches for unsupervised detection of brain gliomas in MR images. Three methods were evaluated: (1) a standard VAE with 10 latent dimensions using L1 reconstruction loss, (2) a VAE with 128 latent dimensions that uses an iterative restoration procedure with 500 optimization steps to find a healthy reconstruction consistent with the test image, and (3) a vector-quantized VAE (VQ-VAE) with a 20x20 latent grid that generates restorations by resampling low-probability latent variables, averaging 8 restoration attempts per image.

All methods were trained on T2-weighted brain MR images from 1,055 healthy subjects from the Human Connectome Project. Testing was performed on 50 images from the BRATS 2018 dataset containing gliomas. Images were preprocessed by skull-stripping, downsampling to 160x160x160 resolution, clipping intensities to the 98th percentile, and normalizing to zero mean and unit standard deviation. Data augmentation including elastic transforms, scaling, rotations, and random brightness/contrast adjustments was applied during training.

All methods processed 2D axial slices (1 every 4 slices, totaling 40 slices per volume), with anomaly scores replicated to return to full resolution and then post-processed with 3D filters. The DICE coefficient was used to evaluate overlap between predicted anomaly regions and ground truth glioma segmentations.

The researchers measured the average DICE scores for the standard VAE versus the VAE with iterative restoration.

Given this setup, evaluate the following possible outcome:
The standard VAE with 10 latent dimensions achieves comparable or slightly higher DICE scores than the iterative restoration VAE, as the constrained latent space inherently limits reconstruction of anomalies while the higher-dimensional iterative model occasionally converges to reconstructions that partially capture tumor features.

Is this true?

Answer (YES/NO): YES